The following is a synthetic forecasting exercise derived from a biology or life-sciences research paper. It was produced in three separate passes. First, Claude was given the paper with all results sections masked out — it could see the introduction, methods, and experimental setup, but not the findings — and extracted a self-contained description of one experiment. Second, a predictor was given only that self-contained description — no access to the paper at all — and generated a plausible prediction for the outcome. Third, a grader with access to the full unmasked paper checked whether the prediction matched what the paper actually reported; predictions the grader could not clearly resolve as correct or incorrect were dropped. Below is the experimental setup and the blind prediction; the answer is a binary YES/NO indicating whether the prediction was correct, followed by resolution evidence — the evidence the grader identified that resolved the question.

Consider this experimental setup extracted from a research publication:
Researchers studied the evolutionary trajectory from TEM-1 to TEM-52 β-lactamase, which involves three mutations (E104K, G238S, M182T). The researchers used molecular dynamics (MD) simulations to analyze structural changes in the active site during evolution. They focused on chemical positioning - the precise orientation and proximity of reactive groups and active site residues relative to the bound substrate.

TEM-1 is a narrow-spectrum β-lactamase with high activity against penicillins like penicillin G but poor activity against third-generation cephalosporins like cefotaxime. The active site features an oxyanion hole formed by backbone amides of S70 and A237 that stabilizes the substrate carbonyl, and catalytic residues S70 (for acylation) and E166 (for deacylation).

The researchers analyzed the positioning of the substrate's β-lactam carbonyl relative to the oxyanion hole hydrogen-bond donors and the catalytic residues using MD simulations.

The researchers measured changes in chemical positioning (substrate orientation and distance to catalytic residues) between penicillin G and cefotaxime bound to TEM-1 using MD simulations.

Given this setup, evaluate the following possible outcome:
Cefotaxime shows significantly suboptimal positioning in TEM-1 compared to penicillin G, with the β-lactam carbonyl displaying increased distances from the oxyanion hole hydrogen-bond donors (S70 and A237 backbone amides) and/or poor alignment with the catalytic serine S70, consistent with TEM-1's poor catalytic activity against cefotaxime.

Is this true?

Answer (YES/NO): YES